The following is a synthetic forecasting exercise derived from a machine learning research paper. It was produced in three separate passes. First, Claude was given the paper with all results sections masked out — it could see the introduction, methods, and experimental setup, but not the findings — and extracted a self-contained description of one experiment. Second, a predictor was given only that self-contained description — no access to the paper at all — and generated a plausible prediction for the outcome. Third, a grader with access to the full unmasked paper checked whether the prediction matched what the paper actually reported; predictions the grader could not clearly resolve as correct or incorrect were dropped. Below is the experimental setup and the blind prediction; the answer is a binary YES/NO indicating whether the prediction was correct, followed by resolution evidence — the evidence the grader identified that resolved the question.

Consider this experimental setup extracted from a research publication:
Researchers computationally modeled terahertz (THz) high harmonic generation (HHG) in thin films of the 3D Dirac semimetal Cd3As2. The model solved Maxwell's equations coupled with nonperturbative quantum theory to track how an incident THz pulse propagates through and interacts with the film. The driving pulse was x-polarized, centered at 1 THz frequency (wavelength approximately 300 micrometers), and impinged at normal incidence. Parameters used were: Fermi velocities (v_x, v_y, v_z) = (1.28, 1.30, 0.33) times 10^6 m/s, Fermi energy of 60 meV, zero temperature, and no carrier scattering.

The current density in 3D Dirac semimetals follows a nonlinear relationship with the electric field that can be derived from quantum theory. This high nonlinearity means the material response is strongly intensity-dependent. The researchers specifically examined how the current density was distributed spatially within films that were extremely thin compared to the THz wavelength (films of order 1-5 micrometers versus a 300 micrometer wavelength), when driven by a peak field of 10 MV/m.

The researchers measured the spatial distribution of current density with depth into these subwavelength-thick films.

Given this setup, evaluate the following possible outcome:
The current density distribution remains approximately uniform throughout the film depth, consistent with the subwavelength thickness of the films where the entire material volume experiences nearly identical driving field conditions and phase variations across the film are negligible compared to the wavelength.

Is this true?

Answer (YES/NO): NO